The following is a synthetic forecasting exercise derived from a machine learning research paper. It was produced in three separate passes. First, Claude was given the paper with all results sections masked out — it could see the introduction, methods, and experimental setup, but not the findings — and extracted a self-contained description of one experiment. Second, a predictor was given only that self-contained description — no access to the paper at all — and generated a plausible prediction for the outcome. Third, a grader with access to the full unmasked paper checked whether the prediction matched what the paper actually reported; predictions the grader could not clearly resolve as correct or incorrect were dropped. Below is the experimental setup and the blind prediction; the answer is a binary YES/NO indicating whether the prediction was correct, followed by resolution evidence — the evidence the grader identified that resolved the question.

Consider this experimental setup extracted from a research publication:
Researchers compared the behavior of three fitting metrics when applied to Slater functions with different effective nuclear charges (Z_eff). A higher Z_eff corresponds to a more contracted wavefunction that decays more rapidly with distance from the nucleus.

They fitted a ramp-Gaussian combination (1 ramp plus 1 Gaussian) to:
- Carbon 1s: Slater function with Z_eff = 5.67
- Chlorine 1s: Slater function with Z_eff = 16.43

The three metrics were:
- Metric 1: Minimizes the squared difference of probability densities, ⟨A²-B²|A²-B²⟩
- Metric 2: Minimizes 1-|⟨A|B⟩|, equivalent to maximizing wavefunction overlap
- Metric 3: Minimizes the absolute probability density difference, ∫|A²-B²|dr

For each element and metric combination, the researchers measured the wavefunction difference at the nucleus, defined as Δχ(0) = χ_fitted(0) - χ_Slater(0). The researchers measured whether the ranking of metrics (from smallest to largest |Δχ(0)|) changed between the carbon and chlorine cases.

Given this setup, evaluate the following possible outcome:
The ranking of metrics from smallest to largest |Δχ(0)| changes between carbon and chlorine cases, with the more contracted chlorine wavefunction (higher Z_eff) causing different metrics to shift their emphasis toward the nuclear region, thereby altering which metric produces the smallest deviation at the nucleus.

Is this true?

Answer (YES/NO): NO